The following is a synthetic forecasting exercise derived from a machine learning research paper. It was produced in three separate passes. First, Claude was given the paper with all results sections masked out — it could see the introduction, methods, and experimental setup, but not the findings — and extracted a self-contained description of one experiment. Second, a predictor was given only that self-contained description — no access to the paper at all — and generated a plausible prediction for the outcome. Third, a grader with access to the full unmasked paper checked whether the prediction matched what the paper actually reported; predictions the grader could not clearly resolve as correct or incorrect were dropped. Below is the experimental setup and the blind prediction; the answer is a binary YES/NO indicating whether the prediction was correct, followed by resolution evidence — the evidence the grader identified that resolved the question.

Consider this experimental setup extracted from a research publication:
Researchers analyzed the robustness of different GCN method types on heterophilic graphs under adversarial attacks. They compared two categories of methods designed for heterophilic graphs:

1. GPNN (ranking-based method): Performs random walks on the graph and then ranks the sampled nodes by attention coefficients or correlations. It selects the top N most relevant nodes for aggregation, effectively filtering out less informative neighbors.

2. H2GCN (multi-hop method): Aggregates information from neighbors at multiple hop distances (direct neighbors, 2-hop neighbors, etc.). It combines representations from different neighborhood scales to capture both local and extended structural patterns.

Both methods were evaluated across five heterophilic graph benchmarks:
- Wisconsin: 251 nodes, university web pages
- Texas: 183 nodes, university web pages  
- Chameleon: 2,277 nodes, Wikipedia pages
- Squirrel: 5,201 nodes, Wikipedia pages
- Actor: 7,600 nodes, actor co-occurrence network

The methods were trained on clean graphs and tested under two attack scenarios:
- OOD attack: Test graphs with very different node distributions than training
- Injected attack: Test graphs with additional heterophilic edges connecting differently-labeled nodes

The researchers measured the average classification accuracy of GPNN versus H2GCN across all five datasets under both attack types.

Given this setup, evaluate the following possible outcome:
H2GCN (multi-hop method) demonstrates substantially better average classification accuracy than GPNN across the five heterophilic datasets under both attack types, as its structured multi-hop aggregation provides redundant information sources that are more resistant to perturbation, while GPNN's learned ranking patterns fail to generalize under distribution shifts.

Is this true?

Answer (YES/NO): NO